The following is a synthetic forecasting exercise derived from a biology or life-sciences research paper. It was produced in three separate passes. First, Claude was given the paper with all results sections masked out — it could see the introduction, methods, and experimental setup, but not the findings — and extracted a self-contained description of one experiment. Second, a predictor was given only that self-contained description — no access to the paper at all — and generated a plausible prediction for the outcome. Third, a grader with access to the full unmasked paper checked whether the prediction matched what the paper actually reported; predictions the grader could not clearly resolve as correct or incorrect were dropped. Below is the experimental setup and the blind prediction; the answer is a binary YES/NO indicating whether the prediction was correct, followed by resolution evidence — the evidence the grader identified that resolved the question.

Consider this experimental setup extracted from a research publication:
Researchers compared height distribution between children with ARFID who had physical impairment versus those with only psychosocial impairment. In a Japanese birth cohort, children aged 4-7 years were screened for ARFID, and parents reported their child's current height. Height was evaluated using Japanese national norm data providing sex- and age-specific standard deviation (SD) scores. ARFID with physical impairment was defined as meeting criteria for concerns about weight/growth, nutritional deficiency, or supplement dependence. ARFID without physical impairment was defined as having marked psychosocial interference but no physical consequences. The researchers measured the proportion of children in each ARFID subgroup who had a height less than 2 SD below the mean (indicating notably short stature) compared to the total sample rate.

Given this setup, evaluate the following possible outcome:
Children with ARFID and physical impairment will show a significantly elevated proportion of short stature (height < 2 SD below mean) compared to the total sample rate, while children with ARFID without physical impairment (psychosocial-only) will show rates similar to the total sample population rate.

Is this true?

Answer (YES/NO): YES